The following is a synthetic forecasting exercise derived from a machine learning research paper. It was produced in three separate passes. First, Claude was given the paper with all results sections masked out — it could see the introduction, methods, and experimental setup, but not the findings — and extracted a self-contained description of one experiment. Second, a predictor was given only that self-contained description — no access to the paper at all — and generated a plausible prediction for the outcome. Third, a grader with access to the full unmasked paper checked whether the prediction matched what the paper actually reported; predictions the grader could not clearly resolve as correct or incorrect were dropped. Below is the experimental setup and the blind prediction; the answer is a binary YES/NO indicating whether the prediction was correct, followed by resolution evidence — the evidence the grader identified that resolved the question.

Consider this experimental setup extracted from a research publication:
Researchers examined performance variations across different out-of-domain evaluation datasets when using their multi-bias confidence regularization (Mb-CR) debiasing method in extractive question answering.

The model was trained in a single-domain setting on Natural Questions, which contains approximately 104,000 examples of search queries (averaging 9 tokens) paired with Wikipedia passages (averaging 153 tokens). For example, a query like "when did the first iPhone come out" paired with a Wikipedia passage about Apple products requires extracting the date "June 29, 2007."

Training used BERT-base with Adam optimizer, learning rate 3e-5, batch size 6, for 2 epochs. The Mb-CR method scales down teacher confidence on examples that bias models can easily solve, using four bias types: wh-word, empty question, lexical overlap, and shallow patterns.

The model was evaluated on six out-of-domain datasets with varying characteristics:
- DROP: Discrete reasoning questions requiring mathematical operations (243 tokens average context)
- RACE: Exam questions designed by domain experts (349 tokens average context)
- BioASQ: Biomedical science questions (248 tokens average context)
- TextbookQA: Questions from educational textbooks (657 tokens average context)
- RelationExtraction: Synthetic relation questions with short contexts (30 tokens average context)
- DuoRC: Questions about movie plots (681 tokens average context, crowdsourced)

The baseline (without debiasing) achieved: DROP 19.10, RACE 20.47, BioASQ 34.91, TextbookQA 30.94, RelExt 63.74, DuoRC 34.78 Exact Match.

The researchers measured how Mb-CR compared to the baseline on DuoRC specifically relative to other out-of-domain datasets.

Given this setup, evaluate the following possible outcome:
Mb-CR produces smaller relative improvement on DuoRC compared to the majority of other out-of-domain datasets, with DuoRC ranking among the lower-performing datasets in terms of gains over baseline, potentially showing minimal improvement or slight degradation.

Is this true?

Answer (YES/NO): NO